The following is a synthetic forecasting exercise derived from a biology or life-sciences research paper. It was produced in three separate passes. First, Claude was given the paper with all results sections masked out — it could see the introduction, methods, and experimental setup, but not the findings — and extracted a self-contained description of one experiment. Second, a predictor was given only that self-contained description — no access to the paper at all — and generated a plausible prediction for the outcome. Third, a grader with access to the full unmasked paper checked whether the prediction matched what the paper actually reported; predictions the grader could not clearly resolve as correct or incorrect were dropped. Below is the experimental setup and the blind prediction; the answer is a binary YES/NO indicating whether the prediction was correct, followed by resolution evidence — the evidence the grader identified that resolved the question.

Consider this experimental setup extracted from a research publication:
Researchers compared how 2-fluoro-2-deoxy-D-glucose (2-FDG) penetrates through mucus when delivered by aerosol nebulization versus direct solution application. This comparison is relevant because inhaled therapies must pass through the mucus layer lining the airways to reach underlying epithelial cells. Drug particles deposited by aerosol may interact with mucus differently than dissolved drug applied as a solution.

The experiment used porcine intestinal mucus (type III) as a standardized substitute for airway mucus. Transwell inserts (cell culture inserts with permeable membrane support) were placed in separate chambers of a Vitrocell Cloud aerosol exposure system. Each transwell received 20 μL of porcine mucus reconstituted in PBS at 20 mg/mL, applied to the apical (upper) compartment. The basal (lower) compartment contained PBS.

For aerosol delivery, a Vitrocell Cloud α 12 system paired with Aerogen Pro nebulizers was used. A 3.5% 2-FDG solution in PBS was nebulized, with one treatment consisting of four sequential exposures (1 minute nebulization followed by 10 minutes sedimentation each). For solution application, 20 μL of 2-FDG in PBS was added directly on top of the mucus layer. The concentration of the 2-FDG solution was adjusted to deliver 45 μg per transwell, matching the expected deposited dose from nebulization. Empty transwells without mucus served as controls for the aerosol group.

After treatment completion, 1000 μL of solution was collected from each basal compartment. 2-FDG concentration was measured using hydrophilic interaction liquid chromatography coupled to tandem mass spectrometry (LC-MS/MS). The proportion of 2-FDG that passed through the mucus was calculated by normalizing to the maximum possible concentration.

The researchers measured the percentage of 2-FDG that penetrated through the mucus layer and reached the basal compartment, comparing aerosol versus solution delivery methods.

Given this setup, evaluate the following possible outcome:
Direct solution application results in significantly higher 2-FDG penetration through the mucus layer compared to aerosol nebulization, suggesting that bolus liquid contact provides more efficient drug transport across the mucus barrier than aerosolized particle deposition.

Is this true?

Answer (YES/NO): NO